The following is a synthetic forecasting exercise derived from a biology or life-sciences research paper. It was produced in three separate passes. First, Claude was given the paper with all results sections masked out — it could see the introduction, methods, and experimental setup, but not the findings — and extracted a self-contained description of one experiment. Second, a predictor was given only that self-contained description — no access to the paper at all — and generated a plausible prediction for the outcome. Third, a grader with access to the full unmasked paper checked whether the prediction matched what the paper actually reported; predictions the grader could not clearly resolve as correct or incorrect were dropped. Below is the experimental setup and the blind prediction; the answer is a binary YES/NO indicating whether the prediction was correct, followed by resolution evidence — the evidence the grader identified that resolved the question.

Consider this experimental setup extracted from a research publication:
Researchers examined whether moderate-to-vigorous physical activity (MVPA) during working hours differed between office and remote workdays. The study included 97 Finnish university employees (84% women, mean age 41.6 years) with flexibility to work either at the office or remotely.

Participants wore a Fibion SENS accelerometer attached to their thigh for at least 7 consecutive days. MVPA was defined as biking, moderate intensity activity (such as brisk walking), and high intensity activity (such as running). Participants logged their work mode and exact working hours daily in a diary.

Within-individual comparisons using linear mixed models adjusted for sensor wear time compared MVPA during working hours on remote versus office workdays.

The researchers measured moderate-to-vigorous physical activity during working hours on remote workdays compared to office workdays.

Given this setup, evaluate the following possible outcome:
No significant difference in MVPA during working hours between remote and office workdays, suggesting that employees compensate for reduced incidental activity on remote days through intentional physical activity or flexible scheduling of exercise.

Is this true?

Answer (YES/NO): NO